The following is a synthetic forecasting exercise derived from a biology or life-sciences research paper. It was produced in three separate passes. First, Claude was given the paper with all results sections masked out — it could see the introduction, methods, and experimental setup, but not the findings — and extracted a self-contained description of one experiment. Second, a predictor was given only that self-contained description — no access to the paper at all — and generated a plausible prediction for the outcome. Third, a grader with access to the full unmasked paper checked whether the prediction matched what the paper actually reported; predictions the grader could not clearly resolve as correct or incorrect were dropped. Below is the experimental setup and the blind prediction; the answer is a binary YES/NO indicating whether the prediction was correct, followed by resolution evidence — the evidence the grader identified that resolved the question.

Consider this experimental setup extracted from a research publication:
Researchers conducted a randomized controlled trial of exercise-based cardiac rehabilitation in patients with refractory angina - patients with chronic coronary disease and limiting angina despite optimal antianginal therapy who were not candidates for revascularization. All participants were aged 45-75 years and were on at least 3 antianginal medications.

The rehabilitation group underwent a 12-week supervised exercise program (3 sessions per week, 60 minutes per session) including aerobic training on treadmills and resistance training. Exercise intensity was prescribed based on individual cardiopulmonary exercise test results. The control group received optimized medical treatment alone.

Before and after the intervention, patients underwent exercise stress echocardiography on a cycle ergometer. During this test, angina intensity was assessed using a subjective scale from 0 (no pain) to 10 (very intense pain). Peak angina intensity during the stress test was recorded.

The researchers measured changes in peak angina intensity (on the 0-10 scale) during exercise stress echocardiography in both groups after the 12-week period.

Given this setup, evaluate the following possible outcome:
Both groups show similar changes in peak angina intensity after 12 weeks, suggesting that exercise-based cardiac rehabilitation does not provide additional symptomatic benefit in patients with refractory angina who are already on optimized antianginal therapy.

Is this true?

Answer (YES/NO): NO